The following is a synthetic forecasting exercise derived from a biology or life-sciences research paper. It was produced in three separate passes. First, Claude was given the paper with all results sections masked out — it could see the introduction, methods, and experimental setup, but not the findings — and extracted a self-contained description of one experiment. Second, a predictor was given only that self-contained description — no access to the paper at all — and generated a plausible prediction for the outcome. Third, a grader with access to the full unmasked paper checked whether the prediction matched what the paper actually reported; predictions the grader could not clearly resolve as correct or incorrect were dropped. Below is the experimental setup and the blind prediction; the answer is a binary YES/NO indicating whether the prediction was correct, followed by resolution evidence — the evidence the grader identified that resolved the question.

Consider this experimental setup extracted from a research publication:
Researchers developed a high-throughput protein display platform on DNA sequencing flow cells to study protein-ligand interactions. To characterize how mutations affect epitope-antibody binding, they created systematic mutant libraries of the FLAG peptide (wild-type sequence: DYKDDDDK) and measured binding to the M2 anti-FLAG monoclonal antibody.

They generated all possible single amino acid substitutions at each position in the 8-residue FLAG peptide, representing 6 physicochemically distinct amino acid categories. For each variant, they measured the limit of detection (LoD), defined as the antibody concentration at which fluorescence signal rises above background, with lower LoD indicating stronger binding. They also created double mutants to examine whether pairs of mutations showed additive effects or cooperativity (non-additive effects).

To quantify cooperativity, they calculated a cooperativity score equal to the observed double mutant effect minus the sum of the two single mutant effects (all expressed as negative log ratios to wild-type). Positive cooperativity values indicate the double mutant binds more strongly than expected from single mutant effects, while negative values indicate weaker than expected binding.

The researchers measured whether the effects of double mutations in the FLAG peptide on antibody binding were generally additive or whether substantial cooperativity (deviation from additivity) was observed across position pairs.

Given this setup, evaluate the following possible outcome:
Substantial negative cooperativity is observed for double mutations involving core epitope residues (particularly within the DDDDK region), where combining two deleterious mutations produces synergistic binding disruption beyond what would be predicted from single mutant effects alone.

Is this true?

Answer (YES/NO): NO